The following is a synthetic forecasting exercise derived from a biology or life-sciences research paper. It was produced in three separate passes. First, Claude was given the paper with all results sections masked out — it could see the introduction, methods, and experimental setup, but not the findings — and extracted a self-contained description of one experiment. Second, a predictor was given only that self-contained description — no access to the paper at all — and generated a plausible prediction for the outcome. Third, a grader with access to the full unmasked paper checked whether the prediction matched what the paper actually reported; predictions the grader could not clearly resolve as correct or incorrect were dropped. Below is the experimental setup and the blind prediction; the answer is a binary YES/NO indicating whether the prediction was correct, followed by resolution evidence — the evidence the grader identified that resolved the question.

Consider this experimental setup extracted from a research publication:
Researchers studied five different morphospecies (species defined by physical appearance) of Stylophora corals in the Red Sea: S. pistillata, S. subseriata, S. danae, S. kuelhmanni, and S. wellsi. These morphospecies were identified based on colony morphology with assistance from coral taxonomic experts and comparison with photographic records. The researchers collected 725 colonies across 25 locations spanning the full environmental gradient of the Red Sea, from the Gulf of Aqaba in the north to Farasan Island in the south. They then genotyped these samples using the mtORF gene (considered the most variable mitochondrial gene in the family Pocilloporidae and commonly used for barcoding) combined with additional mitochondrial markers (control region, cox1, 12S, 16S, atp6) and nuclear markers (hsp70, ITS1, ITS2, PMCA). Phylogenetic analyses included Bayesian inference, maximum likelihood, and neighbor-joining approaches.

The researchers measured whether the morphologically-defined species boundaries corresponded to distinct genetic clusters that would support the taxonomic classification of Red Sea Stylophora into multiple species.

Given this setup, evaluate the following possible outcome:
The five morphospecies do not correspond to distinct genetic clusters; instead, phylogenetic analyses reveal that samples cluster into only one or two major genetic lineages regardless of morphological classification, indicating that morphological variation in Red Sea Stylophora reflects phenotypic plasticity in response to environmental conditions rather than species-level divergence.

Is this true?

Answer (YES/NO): NO